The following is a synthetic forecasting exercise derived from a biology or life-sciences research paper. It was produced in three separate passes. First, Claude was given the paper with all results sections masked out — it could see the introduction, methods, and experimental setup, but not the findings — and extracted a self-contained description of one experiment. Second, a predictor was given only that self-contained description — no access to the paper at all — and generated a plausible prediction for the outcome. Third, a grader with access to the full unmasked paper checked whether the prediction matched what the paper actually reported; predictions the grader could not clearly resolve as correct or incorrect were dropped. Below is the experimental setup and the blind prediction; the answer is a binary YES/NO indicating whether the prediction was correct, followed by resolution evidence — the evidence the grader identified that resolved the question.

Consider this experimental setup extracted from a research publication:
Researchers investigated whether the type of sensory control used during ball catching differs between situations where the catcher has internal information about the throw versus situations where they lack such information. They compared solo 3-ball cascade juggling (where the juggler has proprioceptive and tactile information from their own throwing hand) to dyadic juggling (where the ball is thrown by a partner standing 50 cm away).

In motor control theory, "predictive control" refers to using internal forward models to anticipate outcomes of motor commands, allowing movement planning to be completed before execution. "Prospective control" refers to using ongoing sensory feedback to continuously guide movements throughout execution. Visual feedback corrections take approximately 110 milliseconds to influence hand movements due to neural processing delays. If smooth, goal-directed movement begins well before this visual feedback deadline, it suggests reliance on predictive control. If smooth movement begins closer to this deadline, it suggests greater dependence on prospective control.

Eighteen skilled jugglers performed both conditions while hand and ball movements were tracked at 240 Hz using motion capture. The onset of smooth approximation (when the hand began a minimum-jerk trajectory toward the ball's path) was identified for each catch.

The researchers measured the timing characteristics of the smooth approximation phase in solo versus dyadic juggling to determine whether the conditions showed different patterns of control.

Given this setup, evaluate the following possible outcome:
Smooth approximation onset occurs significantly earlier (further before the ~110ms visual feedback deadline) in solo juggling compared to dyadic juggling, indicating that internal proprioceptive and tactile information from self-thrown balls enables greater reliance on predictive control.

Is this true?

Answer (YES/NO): YES